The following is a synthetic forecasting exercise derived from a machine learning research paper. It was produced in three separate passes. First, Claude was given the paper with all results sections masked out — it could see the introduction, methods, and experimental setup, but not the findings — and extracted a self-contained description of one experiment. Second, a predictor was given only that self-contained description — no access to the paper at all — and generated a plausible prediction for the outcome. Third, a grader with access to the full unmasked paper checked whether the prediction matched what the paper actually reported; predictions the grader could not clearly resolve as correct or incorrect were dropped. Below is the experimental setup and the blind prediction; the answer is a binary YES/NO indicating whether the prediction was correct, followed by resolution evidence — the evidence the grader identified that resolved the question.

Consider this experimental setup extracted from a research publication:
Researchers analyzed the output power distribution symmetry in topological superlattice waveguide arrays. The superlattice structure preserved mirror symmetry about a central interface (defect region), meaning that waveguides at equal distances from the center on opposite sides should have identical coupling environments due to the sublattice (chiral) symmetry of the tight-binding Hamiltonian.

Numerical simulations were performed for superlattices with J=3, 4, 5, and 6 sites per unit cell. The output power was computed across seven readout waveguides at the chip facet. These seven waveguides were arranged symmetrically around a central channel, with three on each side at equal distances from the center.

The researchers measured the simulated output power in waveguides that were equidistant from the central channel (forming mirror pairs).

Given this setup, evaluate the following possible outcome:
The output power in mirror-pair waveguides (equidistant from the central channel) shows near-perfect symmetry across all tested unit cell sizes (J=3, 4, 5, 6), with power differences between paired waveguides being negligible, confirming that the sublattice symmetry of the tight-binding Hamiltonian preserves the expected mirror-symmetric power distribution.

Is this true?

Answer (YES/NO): YES